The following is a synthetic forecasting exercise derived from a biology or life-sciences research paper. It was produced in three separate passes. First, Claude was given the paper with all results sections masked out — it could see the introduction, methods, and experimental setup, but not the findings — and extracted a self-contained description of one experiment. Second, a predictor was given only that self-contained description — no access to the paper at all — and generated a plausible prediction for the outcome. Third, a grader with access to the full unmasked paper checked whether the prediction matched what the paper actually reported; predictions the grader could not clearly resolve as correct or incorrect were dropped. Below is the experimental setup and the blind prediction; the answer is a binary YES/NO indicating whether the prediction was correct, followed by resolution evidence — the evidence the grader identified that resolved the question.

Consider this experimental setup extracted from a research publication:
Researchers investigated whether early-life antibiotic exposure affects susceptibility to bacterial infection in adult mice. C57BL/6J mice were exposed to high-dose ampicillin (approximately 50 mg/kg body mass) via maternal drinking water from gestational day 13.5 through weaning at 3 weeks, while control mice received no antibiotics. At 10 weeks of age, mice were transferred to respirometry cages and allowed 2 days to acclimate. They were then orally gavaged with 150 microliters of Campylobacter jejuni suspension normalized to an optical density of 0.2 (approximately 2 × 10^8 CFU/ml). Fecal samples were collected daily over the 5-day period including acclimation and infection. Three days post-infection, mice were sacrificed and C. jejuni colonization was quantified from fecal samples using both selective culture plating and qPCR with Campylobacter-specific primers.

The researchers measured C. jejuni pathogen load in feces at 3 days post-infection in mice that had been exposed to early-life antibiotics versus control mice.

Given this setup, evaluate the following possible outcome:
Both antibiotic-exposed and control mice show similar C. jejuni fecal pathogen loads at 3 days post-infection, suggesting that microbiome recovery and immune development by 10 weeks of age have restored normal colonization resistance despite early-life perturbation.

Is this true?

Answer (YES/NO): NO